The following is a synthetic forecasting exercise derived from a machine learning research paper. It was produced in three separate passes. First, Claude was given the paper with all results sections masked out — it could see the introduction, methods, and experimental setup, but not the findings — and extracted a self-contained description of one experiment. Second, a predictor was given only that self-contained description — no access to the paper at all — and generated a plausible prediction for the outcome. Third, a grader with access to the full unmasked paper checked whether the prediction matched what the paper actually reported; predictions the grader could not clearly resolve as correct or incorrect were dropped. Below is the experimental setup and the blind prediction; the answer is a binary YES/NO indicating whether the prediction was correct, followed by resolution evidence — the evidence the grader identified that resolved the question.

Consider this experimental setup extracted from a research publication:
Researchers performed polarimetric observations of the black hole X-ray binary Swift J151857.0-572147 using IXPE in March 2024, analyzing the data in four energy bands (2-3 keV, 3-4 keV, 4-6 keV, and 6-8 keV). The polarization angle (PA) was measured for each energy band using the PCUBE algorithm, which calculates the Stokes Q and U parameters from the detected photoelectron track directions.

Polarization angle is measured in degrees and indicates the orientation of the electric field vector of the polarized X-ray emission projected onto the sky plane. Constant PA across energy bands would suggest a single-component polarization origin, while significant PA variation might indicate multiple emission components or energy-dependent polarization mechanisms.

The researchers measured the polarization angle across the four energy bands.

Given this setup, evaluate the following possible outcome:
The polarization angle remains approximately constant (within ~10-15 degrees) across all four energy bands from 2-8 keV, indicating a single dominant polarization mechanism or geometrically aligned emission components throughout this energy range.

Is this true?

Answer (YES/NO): NO